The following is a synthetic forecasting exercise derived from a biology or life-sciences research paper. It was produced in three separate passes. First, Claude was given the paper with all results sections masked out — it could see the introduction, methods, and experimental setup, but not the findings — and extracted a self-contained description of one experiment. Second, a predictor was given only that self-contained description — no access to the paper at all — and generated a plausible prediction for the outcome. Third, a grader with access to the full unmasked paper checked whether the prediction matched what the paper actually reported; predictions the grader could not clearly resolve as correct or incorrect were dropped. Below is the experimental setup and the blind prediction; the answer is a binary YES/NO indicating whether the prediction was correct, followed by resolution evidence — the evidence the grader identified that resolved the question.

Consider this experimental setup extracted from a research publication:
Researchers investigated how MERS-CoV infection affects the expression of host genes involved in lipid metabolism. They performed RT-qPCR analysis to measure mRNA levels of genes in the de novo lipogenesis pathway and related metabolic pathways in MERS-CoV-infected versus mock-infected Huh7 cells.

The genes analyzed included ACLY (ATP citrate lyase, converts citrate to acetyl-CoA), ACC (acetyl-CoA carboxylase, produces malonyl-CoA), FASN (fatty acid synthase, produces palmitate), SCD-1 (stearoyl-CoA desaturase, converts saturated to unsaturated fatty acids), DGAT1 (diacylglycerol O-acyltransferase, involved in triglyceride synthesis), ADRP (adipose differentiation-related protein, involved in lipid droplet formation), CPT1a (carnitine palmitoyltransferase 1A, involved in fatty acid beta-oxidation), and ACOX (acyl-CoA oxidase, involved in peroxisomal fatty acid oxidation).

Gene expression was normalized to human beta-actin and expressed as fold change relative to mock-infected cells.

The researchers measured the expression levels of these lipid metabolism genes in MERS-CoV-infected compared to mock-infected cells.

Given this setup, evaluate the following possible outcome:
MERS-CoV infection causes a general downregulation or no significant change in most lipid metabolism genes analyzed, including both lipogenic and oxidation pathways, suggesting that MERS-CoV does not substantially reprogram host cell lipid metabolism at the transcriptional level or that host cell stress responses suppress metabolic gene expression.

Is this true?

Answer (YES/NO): NO